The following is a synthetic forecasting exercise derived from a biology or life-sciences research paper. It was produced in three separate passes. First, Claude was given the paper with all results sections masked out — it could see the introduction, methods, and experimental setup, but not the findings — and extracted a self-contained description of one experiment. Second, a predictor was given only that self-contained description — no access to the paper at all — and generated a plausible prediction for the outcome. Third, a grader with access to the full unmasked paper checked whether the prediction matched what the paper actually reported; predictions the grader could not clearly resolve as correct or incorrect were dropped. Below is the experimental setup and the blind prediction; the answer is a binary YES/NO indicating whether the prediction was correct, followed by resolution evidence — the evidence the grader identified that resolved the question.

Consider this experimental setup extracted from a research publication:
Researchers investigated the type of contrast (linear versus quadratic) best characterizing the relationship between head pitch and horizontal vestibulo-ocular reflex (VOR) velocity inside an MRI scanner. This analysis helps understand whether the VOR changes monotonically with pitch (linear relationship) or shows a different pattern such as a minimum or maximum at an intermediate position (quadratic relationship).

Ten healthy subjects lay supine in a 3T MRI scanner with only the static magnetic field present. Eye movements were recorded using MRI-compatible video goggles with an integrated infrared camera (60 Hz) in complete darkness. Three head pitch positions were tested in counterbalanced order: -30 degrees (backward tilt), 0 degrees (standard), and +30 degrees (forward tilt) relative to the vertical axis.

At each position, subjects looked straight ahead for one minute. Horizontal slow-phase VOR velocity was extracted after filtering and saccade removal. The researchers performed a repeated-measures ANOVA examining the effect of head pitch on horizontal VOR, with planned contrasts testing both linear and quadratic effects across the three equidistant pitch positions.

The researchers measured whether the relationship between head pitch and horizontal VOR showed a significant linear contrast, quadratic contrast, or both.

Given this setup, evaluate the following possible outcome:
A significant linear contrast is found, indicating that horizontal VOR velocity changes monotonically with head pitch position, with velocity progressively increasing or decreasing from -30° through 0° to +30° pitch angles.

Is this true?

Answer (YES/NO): YES